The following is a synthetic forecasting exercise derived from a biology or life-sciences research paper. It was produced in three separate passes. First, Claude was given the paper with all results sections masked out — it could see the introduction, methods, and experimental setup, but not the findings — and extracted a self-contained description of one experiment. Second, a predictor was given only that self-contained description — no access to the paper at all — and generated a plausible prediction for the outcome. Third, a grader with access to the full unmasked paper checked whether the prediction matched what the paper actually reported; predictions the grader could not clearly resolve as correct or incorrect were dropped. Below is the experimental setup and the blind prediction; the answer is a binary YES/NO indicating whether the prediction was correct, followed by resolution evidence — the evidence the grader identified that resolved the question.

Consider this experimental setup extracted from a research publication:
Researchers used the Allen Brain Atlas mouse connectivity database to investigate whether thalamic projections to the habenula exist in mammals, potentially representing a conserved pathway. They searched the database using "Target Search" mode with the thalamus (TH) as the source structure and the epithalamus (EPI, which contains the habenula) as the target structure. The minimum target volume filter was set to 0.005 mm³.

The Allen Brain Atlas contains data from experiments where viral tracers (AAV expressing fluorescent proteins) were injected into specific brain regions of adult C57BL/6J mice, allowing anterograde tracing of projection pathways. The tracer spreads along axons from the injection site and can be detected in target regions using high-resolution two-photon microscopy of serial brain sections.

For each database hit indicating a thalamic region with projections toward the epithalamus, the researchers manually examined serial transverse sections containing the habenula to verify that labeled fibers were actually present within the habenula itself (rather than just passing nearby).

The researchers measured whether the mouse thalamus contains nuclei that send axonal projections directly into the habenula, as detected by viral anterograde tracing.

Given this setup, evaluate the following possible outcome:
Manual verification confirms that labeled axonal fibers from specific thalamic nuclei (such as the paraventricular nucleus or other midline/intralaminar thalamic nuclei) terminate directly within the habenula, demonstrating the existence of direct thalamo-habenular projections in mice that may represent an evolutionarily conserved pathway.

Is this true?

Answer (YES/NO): NO